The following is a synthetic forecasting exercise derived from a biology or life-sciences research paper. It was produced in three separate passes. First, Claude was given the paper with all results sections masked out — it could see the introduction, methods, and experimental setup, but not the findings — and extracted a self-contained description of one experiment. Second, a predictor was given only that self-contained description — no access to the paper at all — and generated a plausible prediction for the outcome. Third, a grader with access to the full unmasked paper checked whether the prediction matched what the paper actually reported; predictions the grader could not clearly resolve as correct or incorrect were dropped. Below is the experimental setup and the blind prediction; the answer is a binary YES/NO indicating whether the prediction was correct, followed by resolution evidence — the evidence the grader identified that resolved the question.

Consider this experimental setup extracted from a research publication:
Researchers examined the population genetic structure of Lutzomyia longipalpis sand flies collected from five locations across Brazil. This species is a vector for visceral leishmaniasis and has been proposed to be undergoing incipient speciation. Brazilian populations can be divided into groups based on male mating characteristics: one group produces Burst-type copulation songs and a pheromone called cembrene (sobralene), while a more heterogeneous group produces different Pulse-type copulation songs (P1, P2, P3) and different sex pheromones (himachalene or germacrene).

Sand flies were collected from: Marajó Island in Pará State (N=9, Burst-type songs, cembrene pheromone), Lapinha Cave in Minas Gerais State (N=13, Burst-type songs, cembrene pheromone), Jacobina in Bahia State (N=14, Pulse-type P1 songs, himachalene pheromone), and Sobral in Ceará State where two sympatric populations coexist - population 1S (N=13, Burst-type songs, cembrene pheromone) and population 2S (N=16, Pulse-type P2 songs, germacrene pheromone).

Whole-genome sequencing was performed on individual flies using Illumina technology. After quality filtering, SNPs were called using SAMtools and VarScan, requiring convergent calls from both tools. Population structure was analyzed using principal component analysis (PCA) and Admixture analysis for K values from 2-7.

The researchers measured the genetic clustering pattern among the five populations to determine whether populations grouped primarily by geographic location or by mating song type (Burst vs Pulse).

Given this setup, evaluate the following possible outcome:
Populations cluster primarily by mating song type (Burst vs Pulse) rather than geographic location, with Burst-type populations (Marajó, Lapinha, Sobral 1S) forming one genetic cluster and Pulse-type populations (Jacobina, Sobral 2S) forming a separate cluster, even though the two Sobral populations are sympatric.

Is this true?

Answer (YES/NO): NO